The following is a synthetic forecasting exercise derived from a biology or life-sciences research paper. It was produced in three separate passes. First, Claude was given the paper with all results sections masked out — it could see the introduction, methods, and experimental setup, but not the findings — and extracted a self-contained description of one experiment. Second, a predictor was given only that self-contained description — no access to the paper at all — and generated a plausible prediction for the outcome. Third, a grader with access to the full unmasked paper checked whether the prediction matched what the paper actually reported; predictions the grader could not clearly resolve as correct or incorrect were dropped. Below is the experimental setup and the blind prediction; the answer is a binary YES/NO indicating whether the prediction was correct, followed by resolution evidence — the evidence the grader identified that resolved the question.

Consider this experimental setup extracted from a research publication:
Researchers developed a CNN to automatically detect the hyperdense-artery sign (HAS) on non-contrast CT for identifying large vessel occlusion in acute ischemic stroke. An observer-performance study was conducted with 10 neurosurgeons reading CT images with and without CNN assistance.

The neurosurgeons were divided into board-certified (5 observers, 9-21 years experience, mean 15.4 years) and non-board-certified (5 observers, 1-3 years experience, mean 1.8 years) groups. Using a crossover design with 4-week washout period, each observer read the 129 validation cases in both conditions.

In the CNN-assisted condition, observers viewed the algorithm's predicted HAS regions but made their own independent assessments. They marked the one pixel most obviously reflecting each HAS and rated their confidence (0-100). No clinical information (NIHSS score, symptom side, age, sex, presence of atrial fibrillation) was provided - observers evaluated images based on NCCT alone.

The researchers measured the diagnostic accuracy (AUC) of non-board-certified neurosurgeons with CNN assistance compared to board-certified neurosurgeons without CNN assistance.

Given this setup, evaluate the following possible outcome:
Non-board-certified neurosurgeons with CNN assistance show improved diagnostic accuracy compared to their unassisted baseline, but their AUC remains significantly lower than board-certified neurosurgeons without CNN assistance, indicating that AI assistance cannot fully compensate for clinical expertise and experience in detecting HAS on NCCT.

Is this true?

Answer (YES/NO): NO